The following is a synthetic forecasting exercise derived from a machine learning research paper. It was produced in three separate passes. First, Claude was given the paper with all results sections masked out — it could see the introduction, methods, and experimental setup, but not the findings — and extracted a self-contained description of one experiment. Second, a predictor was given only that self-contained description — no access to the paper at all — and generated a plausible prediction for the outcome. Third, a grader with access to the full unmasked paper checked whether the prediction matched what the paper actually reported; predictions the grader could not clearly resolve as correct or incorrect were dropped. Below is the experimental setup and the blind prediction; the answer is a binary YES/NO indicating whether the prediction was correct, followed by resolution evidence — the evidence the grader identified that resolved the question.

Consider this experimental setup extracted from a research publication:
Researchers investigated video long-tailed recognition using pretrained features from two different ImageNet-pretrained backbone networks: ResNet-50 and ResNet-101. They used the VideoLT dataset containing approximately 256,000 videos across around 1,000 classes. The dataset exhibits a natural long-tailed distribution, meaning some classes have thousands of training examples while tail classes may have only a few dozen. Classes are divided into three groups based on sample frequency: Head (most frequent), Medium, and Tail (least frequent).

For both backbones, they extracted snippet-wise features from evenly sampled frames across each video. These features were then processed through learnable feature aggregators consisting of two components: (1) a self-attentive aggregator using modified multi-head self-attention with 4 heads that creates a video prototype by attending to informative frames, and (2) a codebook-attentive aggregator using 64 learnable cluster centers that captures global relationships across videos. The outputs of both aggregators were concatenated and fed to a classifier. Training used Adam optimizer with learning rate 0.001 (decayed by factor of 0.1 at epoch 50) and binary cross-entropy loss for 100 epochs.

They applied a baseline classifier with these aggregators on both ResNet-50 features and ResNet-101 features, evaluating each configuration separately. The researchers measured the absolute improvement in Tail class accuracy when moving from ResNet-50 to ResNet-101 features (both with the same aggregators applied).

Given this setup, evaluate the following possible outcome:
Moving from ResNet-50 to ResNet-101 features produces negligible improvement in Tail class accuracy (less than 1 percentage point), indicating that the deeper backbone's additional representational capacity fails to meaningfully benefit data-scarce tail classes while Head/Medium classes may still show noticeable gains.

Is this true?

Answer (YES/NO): NO